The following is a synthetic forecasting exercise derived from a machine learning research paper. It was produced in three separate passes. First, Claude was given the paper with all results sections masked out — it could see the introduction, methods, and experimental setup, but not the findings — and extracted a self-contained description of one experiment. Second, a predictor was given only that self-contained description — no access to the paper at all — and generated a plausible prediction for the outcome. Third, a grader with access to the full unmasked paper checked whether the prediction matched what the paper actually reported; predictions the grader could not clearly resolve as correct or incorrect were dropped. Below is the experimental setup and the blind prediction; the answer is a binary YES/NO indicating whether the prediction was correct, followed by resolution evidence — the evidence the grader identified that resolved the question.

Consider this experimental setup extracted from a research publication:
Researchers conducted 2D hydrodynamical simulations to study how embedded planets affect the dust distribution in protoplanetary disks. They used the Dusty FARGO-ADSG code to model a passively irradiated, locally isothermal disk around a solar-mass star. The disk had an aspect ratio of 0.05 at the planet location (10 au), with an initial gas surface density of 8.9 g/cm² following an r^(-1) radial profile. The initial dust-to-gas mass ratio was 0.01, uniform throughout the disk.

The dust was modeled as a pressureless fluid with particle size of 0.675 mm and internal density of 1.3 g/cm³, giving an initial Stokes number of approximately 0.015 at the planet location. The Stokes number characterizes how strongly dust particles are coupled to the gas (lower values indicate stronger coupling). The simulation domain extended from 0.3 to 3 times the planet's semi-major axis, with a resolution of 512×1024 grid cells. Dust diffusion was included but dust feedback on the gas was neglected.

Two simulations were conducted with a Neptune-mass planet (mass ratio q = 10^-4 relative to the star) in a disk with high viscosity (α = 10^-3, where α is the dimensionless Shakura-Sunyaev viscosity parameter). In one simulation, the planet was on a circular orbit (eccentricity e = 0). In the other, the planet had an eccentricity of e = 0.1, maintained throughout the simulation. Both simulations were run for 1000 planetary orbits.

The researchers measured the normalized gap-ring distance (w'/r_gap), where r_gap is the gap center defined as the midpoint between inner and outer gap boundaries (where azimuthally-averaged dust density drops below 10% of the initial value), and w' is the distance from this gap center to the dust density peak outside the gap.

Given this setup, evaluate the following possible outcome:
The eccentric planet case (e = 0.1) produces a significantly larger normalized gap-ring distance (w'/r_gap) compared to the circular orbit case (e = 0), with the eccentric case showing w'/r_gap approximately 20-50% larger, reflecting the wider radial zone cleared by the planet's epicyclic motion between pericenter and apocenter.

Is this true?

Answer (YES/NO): YES